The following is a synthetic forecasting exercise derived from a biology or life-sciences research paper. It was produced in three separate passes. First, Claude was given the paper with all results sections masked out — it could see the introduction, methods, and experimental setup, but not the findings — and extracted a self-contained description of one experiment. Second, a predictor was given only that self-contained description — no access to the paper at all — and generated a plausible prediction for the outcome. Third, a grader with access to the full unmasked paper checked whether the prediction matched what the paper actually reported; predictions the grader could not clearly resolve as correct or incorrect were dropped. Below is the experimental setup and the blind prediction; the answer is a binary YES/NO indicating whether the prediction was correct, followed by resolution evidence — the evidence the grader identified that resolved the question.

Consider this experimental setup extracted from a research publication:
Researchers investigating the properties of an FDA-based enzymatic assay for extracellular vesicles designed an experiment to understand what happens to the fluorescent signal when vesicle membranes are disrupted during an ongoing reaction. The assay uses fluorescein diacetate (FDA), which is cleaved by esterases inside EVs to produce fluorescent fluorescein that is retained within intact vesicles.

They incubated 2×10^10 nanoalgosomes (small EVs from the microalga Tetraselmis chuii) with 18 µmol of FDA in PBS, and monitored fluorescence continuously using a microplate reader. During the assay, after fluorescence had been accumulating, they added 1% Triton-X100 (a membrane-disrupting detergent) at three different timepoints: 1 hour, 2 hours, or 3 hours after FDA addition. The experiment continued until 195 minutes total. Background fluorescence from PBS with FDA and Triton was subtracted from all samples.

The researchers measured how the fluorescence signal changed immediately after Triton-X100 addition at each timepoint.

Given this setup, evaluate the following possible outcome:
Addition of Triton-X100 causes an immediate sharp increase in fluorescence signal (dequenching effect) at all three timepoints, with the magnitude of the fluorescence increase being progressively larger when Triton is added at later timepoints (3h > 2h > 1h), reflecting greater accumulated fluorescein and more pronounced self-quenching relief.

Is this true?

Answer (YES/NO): NO